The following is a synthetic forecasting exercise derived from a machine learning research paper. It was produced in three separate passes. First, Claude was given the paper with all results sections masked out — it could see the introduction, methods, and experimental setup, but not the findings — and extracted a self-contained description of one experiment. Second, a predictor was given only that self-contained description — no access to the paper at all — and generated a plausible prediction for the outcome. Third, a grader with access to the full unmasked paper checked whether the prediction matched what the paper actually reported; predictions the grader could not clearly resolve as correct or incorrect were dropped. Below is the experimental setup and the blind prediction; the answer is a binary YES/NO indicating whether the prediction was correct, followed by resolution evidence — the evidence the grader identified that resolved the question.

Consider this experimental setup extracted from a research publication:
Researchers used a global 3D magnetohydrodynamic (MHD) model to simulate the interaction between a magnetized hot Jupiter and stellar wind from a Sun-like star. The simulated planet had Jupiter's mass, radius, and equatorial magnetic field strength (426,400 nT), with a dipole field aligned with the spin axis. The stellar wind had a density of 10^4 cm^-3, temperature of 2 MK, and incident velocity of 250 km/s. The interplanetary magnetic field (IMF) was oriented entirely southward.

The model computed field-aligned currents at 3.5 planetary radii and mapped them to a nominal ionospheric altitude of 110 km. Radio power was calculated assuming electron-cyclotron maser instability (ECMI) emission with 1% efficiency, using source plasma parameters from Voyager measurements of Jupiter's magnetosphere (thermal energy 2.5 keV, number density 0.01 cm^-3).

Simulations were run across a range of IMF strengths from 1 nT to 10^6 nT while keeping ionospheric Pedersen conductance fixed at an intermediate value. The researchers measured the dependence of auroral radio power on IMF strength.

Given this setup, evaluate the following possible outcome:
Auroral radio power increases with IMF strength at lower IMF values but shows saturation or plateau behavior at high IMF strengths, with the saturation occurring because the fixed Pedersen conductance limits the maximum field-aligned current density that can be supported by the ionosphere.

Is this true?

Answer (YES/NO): NO